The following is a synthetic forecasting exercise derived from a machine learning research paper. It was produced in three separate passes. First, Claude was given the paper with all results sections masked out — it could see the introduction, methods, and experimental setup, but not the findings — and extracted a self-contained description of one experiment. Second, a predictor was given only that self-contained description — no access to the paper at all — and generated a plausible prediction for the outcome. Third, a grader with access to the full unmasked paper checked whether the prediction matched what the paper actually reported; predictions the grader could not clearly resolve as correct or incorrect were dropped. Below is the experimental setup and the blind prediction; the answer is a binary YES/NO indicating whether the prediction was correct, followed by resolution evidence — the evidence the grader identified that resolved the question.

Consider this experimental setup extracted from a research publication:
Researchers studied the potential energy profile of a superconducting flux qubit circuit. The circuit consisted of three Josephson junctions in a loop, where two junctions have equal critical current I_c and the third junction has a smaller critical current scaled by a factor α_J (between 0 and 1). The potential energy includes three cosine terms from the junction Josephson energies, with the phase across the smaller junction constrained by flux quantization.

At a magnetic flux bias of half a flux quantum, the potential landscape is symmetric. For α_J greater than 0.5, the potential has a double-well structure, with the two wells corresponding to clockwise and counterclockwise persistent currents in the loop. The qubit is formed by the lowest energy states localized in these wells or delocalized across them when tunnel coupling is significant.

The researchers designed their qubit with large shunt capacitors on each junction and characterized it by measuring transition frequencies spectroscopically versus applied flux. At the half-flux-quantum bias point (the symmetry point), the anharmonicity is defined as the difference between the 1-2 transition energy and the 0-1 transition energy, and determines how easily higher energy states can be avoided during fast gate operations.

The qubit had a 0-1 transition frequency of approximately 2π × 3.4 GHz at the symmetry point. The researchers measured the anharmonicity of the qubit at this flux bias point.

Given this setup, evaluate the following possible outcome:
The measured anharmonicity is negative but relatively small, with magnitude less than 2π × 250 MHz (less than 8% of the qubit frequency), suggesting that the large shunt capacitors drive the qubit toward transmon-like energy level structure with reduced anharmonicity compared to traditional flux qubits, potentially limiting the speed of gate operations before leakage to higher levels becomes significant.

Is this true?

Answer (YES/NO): NO